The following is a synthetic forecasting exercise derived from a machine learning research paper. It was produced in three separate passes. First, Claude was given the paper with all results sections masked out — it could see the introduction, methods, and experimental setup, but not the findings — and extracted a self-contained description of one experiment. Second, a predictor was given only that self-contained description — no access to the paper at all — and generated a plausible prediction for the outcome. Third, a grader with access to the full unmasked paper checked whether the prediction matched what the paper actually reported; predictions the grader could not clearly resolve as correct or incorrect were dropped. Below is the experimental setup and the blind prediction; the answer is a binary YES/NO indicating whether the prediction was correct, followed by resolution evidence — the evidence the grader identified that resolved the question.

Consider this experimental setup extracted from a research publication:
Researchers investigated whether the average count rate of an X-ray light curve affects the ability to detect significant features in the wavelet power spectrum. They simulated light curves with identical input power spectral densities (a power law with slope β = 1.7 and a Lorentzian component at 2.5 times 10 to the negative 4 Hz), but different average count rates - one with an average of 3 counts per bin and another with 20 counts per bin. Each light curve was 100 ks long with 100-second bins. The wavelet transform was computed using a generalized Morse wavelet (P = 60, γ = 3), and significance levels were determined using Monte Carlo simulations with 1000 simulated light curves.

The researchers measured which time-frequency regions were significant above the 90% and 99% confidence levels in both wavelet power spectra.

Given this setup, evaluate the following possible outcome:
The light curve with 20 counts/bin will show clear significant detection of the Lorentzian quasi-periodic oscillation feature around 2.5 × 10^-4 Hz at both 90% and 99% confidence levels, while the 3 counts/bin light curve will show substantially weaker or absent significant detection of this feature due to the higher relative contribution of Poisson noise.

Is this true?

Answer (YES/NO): NO